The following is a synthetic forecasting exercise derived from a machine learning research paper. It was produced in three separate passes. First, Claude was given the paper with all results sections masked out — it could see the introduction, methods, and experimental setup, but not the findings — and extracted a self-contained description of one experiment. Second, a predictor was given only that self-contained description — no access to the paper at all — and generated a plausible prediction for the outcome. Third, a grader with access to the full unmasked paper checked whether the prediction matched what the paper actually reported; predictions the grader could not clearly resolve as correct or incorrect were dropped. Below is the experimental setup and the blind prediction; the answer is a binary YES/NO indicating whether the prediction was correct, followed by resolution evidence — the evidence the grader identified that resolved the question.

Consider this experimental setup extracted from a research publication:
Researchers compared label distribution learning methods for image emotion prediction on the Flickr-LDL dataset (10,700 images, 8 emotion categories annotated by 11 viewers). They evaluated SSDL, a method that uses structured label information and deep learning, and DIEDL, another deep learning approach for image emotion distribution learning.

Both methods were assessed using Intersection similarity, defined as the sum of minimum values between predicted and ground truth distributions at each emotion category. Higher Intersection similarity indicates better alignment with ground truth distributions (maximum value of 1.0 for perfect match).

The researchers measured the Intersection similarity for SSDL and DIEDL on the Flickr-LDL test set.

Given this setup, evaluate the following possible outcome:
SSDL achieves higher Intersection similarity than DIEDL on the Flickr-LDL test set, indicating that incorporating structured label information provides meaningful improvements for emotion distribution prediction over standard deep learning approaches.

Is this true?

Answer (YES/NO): NO